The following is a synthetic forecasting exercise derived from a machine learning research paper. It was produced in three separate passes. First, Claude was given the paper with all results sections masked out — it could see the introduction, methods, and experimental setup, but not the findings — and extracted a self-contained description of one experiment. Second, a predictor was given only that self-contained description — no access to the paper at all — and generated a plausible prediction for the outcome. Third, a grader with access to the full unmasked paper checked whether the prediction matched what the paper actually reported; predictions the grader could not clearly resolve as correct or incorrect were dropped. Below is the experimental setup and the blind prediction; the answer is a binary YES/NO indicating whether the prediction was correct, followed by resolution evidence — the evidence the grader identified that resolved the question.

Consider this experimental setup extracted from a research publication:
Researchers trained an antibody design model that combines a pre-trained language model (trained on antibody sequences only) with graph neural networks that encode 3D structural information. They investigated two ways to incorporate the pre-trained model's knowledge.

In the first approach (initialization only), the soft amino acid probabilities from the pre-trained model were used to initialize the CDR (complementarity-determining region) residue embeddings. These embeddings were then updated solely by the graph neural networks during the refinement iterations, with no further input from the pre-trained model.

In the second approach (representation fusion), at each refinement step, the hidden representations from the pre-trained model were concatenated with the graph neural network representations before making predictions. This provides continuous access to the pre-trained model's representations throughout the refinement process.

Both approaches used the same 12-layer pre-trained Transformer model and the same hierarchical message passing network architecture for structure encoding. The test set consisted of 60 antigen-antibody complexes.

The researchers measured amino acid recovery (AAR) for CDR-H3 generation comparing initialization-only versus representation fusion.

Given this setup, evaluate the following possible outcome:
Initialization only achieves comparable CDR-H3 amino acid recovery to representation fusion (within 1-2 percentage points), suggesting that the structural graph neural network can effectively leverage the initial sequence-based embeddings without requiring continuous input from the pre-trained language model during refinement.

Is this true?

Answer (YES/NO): NO